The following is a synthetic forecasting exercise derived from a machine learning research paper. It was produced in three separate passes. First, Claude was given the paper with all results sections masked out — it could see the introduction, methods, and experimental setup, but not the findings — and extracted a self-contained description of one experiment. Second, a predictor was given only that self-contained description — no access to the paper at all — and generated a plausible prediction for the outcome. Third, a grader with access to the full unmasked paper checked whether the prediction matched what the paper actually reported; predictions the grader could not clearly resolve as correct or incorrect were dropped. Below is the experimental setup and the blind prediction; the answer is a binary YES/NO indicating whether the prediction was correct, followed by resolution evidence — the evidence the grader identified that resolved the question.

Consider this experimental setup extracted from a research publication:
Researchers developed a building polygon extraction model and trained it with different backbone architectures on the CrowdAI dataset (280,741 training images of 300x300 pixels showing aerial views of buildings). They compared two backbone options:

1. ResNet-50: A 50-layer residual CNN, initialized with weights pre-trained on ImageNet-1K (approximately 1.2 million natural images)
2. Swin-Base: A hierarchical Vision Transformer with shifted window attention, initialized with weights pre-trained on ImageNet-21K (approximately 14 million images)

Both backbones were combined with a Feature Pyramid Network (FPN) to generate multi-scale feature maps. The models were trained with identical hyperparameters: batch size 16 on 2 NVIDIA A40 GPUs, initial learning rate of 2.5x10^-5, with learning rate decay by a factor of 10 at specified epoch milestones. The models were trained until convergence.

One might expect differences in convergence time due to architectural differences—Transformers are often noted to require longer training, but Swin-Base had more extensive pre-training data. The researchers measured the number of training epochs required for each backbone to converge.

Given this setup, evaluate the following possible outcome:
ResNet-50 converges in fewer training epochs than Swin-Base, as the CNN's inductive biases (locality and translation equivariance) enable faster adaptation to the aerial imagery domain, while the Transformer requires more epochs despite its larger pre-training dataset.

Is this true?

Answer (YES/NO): NO